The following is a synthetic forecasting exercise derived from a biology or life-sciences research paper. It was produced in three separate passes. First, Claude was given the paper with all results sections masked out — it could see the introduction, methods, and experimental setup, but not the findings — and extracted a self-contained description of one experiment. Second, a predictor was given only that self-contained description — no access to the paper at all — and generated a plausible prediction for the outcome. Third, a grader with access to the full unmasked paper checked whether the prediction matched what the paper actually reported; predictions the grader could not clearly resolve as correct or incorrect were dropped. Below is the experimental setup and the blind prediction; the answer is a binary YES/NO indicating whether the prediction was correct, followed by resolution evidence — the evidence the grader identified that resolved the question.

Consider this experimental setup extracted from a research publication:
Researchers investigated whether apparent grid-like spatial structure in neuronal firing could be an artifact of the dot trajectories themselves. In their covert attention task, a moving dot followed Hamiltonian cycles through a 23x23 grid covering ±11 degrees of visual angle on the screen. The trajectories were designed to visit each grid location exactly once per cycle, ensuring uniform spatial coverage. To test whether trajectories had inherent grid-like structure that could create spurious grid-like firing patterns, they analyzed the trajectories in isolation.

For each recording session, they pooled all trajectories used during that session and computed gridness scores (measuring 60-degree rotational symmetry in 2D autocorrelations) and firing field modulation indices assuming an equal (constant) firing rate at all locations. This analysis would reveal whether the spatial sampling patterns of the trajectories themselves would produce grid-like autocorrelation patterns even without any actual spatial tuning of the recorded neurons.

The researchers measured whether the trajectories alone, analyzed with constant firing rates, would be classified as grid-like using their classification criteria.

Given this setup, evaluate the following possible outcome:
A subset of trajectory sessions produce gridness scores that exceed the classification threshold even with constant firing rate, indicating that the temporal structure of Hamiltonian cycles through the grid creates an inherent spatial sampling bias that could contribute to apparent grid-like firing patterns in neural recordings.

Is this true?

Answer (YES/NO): NO